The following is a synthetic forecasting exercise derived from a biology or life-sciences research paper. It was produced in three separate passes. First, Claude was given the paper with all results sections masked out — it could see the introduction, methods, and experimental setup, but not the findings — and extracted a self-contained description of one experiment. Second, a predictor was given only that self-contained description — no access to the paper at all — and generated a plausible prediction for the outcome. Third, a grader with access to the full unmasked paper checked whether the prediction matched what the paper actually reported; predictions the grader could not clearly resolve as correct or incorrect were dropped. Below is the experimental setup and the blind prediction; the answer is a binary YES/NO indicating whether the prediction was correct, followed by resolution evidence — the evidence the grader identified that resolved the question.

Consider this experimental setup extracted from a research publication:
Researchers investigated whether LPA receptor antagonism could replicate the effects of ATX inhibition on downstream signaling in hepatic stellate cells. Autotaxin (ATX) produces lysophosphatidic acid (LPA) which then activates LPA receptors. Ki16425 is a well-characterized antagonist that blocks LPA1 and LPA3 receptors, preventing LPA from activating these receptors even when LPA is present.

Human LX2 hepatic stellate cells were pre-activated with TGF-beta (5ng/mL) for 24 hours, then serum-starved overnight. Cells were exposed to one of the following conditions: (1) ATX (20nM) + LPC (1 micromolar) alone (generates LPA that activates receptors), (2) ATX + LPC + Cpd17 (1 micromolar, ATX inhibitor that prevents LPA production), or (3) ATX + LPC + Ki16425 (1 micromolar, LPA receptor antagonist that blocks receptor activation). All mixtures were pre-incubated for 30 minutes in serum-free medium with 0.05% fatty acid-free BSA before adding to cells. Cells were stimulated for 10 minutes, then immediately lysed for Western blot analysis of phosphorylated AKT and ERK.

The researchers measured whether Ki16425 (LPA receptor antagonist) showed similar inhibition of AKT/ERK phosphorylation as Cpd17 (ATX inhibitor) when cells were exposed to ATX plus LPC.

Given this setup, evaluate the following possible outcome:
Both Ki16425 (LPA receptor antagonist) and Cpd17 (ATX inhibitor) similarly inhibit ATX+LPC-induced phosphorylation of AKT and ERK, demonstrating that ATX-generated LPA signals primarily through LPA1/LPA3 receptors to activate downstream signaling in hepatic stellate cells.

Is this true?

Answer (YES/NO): YES